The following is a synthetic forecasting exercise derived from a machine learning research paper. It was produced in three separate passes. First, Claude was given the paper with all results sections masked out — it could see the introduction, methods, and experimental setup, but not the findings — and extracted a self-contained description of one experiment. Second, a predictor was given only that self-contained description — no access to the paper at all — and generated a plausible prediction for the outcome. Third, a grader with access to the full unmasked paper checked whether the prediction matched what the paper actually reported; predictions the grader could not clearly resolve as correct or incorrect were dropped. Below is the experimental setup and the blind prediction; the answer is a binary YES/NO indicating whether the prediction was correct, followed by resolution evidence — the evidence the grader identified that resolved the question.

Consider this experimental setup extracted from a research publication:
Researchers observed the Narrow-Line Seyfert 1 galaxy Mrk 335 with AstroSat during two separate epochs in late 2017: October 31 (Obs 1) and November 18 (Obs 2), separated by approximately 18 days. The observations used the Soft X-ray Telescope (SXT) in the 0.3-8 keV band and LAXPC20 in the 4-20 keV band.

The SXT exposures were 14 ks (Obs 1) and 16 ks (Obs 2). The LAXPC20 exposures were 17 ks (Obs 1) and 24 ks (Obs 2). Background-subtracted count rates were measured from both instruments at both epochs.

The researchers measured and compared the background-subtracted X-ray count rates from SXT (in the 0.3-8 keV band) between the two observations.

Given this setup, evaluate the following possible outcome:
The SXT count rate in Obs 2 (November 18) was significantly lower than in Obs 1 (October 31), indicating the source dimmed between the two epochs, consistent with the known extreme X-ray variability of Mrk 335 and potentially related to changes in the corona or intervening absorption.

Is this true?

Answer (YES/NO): NO